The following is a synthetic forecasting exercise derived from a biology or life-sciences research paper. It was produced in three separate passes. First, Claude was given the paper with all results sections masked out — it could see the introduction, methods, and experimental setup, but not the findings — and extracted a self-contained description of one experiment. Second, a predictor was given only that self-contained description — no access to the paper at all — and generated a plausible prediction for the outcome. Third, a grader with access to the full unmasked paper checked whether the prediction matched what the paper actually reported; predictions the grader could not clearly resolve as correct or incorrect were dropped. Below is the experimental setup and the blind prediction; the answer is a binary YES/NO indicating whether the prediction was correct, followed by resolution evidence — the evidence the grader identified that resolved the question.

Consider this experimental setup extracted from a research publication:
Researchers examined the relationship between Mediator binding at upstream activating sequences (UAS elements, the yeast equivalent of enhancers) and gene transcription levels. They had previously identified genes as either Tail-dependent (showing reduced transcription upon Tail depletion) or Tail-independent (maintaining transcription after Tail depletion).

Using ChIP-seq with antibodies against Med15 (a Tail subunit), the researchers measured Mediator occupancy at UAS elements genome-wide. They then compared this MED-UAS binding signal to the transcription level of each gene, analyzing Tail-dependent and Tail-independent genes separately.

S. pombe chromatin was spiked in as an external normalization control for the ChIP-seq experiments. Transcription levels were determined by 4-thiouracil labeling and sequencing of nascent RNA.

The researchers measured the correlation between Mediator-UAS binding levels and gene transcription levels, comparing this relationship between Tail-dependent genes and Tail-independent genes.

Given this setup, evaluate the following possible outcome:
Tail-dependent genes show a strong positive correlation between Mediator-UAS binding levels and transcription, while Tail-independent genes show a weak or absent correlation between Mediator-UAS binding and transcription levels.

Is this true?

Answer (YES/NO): NO